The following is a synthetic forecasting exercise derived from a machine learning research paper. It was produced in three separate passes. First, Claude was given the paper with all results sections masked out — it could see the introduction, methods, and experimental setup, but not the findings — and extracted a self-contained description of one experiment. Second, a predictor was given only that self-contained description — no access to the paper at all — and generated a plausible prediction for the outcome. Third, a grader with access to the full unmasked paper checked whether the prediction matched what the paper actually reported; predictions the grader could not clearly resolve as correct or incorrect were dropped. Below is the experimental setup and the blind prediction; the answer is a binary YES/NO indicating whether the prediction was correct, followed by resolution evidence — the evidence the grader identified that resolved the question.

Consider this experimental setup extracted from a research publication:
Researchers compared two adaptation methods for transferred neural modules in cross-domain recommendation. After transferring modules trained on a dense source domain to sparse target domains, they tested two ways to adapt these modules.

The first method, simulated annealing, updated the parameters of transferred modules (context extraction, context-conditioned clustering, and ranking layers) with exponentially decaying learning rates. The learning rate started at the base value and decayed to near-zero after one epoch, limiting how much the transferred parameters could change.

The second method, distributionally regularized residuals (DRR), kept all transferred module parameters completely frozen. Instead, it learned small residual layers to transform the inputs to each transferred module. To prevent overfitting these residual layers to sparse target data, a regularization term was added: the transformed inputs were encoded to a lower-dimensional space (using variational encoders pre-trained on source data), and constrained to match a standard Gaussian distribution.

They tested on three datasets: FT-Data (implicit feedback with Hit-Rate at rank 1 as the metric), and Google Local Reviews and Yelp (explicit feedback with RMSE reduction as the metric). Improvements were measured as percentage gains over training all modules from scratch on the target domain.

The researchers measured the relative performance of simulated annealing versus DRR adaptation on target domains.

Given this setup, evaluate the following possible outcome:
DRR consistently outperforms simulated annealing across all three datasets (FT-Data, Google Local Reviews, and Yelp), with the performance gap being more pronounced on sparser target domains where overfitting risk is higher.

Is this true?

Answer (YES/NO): NO